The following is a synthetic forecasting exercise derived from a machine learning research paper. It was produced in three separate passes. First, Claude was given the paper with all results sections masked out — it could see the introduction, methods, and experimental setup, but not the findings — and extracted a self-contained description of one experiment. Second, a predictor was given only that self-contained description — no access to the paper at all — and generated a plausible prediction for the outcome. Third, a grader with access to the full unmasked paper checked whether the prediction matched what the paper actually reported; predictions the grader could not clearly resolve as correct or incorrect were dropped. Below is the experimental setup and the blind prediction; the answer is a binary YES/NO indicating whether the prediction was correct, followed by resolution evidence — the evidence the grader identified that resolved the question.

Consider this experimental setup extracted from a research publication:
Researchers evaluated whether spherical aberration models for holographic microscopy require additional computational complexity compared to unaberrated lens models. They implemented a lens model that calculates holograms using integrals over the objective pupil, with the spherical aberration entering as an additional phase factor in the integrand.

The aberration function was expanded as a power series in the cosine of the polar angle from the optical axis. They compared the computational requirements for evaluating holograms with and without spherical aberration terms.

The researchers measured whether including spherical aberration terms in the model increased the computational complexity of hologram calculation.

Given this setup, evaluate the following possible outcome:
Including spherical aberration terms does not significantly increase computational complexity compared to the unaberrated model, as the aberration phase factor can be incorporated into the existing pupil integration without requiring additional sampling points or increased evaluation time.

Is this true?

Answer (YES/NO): YES